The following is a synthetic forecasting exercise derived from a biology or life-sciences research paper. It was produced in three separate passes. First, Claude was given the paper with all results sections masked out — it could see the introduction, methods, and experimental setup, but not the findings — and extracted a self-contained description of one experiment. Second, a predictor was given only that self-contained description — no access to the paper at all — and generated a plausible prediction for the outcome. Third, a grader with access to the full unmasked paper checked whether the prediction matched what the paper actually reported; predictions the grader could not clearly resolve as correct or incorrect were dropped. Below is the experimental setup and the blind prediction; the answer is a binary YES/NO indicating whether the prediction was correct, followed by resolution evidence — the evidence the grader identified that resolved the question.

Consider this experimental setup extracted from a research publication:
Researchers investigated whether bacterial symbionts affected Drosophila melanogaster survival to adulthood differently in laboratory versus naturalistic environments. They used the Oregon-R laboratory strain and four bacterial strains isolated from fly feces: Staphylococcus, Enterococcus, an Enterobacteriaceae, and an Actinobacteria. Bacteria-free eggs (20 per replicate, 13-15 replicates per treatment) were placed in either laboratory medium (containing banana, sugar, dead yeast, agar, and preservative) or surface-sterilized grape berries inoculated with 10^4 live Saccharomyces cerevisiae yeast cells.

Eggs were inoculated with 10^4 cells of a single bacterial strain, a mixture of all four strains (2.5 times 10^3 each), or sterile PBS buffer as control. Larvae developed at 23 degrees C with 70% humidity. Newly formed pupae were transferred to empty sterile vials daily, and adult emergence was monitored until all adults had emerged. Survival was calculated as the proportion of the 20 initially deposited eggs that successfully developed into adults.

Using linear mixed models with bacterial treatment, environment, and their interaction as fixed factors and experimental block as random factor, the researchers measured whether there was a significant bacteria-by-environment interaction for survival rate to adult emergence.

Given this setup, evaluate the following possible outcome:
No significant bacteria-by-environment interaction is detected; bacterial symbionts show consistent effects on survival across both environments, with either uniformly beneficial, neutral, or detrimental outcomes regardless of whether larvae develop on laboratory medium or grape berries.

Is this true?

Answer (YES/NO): YES